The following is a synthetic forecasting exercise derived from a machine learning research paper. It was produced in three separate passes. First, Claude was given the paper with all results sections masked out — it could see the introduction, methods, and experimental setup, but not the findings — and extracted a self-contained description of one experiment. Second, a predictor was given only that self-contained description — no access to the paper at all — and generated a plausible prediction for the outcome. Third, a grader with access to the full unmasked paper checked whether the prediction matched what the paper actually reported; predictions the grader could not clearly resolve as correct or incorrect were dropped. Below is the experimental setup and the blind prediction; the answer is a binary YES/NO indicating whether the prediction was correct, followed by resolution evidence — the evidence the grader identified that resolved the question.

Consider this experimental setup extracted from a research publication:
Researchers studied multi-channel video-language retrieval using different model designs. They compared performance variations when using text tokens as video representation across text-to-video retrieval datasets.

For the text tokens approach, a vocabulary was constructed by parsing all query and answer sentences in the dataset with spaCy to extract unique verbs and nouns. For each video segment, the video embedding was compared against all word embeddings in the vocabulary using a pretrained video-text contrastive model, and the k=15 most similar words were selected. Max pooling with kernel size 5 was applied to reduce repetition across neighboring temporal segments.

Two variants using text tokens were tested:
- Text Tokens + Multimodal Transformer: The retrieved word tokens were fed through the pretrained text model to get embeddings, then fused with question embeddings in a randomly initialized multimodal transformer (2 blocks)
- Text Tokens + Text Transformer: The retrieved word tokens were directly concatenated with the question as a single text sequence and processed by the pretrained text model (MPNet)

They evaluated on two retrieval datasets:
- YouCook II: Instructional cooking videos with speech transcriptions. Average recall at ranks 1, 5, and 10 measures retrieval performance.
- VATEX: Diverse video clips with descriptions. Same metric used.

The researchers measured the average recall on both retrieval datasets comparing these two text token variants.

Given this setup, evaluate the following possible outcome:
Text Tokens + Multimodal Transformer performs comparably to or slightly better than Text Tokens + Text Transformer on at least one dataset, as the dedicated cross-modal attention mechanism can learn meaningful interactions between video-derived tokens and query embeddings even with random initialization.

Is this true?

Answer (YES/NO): NO